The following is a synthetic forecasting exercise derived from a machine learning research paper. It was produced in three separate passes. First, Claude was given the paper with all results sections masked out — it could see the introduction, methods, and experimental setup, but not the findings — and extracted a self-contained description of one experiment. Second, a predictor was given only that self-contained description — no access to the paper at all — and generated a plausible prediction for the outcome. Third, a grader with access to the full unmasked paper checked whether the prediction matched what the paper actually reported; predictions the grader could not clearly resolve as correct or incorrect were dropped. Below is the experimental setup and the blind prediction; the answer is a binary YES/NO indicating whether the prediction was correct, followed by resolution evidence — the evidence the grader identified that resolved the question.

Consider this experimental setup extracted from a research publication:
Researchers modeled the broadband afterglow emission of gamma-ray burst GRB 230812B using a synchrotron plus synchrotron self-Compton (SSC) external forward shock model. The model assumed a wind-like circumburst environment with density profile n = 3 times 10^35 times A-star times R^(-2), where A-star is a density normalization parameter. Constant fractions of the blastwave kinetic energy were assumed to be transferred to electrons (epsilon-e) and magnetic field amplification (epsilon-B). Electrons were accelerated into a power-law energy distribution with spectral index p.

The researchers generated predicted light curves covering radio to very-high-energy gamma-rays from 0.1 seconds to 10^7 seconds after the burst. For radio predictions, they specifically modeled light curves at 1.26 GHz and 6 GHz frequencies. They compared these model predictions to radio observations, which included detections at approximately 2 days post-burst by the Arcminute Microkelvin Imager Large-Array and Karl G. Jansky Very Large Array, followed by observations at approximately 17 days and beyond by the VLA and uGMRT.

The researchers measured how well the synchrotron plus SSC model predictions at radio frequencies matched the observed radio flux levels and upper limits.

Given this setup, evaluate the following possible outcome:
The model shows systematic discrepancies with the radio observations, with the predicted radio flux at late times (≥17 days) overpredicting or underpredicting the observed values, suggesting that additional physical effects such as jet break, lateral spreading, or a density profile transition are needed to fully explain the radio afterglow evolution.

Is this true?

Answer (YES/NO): NO